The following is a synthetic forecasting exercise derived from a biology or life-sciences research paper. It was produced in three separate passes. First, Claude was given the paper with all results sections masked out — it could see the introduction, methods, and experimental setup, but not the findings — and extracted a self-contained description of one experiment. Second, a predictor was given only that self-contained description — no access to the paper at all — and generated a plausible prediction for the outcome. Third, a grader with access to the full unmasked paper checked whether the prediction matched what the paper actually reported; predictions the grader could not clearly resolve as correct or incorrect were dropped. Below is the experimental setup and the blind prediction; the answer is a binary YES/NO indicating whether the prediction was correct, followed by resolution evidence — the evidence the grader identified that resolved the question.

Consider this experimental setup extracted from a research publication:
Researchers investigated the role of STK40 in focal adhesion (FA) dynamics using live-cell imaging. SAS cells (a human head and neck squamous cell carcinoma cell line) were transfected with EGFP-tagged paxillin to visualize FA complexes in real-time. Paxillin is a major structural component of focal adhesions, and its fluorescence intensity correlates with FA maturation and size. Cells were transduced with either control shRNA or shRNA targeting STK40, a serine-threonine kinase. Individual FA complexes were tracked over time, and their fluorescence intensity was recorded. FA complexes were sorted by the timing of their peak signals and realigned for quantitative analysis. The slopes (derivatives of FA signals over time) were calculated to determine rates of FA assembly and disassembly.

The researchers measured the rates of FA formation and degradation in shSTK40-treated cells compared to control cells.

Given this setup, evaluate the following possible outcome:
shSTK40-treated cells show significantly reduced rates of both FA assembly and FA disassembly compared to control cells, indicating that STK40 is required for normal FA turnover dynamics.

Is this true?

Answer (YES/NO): NO